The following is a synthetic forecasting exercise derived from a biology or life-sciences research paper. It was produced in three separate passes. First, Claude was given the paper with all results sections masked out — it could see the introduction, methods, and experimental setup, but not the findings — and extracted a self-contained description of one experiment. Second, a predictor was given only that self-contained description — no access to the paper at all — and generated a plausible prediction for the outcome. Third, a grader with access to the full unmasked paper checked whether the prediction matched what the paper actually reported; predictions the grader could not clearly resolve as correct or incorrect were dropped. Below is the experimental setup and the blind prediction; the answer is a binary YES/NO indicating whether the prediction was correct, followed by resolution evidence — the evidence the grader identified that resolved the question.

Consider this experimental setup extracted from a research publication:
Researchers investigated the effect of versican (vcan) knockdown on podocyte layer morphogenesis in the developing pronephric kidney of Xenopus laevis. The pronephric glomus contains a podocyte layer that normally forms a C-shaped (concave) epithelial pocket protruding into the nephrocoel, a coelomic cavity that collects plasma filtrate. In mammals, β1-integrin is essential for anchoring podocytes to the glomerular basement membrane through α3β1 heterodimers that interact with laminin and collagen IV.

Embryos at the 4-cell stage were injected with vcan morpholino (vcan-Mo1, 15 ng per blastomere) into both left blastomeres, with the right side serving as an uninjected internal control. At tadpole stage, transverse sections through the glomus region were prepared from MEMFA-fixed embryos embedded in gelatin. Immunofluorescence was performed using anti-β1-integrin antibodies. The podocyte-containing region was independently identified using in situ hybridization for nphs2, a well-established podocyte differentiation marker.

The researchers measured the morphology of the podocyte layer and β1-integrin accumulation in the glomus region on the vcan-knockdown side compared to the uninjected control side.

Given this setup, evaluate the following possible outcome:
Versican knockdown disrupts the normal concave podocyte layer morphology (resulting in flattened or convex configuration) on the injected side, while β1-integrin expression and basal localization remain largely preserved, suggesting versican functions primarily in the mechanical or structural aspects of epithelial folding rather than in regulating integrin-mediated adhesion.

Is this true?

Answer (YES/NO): NO